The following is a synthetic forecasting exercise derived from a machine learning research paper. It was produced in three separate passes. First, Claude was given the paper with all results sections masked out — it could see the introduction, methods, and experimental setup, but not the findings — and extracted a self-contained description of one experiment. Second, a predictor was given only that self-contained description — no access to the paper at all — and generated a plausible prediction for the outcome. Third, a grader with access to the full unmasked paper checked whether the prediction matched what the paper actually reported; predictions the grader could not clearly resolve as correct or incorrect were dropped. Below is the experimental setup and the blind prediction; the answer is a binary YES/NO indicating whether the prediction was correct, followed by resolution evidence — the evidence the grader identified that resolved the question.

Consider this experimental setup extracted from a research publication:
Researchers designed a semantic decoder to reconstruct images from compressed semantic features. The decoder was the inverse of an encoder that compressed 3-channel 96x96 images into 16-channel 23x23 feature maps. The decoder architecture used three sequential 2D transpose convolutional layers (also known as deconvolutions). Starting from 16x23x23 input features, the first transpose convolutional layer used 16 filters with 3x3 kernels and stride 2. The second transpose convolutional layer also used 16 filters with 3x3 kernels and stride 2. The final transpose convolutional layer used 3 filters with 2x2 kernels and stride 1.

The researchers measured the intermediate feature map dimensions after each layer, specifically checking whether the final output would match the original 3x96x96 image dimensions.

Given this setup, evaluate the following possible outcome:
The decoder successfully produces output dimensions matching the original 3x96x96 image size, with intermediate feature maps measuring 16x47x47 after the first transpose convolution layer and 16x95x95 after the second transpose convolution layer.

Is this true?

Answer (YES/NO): YES